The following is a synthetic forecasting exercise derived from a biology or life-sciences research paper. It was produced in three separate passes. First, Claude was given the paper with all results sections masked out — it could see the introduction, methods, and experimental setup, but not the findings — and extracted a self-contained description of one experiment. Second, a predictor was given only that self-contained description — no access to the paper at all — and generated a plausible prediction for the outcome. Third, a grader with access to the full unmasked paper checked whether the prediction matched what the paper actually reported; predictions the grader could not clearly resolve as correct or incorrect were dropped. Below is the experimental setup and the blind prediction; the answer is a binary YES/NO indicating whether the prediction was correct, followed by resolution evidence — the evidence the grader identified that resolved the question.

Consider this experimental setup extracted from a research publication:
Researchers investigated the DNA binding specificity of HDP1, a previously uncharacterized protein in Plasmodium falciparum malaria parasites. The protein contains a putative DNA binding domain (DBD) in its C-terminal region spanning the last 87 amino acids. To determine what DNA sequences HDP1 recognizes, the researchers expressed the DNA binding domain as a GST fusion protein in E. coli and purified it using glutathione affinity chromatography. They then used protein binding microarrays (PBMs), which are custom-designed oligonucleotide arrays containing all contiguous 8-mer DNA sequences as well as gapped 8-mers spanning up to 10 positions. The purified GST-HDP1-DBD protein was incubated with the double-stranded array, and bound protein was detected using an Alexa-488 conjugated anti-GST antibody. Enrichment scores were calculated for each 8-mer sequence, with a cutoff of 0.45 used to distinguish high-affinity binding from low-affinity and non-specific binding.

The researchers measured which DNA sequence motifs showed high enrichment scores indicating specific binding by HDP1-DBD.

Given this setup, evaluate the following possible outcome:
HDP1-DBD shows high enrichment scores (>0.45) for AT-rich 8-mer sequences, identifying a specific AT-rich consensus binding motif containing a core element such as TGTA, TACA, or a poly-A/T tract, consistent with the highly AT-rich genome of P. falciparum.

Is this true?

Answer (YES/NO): NO